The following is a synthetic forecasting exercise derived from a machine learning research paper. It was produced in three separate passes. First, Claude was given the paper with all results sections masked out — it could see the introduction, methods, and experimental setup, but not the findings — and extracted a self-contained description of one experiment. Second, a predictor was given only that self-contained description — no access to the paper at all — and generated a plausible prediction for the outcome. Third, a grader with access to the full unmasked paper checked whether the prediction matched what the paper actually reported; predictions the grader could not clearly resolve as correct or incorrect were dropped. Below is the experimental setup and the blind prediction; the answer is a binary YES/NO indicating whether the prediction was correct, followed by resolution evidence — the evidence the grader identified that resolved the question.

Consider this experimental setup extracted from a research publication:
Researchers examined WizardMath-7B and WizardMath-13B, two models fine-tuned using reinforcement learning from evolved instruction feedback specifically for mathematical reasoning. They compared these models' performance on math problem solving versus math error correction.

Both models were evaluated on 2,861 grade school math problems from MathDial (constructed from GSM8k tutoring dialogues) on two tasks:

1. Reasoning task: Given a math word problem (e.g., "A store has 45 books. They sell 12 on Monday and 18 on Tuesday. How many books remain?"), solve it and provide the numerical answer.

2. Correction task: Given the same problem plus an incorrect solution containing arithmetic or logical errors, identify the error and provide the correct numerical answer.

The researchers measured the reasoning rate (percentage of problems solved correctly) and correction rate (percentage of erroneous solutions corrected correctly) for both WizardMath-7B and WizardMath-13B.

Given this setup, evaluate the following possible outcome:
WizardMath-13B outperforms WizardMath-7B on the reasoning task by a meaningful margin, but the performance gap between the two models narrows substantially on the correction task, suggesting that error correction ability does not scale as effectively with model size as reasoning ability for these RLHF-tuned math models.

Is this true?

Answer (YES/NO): NO